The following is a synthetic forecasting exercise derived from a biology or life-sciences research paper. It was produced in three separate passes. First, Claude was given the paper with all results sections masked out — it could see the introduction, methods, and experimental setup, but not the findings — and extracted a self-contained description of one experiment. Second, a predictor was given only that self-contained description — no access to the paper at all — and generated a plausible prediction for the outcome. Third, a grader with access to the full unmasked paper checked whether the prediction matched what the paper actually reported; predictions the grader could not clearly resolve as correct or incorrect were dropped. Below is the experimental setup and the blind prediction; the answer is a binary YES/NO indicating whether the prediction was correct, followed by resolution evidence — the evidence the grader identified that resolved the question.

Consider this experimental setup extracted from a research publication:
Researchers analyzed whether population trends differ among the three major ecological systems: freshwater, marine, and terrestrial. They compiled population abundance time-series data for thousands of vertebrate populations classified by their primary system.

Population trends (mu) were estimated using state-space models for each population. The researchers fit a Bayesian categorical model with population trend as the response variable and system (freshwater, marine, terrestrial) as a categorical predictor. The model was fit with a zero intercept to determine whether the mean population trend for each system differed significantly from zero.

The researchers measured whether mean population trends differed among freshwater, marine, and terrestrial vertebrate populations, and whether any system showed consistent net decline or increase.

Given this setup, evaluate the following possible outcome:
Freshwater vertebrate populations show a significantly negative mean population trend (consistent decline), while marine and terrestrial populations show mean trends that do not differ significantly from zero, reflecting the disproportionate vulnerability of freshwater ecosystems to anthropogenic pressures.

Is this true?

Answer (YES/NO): NO